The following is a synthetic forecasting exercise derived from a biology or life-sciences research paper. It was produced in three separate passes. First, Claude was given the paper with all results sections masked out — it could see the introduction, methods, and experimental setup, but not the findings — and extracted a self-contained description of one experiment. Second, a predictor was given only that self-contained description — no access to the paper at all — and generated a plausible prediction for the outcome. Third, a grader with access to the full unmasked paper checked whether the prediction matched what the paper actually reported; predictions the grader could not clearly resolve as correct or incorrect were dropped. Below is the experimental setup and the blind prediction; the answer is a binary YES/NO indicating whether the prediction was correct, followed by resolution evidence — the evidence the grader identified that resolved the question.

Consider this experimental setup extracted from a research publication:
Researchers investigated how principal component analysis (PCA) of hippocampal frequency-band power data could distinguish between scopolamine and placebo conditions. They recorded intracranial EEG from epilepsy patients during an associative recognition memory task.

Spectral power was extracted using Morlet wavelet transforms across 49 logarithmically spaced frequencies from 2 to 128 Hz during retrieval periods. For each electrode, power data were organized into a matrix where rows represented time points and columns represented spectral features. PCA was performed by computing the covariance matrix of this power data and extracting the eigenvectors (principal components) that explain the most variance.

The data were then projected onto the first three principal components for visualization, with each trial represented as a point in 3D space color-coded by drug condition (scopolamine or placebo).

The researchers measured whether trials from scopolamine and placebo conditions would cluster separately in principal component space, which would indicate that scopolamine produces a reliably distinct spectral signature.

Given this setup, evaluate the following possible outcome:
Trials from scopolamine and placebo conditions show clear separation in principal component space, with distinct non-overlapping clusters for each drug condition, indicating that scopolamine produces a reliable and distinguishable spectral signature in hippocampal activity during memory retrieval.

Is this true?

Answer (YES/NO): NO